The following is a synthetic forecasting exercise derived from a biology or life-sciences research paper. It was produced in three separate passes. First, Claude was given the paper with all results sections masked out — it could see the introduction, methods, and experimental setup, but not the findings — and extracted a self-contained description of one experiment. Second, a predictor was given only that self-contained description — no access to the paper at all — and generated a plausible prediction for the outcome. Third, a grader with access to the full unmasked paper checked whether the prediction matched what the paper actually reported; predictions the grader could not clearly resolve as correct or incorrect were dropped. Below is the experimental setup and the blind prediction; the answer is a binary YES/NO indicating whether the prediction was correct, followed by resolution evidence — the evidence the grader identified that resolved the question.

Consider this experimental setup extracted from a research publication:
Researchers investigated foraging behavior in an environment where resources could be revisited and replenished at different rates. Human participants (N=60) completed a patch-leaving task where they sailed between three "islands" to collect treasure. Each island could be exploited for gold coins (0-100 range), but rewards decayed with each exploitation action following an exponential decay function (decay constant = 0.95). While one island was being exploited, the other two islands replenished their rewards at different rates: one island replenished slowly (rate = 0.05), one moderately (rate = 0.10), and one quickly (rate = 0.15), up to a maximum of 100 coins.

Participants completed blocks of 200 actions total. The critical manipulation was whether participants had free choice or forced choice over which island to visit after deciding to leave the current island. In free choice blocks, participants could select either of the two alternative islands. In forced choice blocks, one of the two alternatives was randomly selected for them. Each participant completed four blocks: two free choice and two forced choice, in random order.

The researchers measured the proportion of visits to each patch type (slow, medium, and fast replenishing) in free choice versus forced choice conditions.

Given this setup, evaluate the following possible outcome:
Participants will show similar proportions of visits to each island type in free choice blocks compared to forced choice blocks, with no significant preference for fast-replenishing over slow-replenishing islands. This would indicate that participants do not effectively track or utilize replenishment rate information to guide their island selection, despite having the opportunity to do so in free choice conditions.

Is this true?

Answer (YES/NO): NO